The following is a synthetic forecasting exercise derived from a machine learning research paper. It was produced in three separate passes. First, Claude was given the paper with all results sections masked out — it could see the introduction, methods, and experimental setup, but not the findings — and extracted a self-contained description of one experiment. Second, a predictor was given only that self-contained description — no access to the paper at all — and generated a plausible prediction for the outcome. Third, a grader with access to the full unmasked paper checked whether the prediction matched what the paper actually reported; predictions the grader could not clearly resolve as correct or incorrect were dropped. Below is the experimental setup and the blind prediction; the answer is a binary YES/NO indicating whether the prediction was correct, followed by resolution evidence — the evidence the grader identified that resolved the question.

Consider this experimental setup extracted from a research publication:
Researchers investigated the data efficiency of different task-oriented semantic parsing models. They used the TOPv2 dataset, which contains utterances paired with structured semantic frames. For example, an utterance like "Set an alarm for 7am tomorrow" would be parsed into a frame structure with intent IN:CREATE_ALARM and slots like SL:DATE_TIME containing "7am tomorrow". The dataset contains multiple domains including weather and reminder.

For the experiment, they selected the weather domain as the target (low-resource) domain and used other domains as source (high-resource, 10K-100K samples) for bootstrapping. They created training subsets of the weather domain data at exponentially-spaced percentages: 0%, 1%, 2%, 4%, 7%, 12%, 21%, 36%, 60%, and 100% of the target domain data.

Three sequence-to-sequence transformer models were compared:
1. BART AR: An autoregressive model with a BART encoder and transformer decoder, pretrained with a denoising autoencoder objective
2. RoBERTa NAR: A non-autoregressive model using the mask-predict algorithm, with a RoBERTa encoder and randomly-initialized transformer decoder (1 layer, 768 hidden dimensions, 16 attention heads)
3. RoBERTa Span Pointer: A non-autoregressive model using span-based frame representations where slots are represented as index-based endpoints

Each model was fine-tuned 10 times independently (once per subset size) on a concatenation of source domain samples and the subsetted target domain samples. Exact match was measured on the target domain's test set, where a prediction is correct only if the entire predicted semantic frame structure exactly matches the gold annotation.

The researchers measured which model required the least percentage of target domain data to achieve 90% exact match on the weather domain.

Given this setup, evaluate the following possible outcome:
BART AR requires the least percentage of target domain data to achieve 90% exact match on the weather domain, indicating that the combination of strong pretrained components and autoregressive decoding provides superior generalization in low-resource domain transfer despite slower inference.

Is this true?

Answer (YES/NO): NO